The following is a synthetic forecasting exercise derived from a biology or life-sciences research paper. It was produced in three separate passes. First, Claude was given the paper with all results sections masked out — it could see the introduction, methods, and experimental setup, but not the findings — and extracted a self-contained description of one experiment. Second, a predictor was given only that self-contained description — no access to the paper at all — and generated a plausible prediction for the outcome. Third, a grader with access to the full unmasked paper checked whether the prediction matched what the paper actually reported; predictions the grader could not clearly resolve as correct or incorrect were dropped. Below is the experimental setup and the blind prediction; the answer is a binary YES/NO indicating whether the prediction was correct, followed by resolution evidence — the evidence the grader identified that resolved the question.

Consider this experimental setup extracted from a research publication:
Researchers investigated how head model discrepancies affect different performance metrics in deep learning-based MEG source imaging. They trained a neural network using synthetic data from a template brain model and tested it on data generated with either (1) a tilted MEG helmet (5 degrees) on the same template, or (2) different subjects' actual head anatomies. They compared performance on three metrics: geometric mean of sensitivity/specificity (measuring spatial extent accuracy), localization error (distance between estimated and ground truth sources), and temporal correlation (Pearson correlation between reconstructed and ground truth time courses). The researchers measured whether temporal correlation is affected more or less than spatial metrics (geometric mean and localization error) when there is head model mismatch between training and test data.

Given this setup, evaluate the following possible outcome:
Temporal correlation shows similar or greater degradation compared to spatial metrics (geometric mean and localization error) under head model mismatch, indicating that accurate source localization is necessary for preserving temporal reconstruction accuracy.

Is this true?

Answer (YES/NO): NO